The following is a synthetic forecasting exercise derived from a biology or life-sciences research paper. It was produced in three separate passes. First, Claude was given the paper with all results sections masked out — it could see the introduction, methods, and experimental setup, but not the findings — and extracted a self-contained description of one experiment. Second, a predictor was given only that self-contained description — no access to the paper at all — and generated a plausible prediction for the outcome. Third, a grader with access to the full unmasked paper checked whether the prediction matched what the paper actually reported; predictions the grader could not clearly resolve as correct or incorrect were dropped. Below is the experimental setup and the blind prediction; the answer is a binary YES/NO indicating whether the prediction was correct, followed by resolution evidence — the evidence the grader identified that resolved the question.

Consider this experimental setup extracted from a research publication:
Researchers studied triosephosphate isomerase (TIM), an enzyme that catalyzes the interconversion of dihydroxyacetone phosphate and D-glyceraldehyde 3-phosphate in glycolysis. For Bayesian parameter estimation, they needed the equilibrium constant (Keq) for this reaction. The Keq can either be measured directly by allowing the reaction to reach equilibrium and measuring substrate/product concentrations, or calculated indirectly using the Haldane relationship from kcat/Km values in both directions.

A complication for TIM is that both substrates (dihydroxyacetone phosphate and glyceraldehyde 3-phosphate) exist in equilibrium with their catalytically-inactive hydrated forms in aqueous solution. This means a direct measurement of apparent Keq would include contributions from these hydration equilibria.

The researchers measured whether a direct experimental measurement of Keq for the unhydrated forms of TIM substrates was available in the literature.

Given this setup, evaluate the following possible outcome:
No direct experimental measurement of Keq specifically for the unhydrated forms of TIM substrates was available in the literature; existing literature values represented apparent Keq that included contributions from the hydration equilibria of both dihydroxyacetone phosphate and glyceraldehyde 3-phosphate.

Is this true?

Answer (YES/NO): NO